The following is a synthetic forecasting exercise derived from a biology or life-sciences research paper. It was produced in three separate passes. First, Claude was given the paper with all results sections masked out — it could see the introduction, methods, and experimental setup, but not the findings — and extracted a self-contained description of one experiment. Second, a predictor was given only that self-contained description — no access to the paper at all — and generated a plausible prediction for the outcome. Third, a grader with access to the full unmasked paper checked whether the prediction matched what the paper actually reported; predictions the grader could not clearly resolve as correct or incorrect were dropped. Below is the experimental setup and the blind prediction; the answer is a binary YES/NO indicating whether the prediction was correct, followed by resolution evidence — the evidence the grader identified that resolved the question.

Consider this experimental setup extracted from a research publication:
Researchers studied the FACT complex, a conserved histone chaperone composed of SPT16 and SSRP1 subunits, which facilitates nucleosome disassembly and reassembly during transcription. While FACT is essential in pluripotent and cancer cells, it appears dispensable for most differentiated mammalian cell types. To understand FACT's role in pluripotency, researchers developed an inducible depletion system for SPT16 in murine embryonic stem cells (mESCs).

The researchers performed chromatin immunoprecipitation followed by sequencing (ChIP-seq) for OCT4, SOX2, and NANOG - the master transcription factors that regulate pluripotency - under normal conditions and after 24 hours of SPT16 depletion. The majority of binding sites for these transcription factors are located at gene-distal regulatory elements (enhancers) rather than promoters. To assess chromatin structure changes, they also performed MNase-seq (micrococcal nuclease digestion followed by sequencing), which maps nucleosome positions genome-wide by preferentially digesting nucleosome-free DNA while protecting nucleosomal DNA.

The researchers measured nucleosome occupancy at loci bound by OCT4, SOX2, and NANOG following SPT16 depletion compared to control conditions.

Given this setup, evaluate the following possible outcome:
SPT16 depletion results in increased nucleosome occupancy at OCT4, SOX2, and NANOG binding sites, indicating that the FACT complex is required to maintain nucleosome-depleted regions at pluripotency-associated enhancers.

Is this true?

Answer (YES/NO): YES